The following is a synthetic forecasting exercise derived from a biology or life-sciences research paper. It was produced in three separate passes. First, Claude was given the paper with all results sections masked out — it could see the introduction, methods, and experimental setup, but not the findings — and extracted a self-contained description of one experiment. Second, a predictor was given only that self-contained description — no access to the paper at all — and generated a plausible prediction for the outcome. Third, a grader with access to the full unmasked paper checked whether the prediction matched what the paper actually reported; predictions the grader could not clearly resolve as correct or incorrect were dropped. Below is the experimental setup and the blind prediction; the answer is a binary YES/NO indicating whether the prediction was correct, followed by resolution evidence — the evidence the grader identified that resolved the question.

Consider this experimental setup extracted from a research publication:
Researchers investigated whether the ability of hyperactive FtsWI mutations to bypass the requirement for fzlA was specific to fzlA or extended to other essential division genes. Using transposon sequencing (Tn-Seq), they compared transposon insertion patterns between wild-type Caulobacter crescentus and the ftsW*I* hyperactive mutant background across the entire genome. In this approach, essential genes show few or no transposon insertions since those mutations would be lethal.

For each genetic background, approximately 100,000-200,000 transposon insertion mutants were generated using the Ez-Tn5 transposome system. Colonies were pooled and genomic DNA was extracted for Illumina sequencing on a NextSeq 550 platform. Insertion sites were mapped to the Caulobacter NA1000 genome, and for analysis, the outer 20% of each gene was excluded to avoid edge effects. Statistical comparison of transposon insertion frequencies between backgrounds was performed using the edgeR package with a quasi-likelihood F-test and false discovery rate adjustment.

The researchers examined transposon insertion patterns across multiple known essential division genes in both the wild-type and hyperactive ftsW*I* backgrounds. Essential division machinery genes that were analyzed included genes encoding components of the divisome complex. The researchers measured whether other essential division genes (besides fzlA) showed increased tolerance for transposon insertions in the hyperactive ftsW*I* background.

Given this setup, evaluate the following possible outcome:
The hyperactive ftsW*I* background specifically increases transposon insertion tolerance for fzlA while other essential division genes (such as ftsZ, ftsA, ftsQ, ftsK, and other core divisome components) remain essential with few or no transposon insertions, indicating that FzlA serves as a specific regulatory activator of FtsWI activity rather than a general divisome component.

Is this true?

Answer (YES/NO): YES